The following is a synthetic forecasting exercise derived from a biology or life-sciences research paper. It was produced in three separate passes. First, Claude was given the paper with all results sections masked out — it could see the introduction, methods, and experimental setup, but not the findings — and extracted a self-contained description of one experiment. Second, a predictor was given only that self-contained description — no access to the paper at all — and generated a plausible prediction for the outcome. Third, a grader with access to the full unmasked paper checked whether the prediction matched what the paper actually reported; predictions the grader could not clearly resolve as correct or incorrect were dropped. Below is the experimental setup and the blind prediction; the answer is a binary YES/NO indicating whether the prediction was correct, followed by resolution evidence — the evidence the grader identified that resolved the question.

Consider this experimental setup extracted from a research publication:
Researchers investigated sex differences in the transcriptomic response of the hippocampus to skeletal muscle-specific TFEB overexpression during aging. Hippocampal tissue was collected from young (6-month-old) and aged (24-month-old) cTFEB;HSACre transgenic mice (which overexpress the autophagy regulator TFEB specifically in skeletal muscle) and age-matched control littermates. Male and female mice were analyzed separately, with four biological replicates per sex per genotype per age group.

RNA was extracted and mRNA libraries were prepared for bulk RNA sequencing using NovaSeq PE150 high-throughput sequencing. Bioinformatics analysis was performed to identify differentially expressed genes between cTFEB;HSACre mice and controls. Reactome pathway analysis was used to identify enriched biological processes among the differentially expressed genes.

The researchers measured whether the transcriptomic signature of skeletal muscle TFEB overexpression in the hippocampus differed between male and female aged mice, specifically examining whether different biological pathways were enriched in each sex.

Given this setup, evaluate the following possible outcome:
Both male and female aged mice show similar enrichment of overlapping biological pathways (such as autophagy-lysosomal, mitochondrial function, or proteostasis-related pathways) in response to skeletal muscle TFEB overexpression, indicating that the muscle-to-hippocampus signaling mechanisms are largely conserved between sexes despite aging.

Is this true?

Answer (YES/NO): NO